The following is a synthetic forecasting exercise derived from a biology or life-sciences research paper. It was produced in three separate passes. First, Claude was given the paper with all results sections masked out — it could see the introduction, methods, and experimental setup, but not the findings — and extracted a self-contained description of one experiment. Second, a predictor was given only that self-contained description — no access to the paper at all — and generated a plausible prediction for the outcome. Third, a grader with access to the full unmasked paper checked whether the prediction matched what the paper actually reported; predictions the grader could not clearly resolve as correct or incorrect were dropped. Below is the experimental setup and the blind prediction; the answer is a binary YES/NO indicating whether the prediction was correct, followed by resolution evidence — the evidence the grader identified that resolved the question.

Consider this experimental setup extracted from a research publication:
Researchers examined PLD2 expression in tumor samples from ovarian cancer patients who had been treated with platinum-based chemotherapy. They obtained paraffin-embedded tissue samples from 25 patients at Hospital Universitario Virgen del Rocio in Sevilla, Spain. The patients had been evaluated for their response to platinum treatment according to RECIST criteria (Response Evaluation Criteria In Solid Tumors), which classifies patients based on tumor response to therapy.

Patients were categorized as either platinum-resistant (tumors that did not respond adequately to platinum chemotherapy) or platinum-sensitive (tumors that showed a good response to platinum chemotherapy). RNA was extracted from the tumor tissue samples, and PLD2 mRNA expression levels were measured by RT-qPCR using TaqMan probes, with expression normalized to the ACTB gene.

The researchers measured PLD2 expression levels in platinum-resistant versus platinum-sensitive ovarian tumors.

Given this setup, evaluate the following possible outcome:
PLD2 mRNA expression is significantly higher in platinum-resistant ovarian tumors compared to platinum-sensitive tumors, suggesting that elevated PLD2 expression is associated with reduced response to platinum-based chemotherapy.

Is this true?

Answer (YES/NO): YES